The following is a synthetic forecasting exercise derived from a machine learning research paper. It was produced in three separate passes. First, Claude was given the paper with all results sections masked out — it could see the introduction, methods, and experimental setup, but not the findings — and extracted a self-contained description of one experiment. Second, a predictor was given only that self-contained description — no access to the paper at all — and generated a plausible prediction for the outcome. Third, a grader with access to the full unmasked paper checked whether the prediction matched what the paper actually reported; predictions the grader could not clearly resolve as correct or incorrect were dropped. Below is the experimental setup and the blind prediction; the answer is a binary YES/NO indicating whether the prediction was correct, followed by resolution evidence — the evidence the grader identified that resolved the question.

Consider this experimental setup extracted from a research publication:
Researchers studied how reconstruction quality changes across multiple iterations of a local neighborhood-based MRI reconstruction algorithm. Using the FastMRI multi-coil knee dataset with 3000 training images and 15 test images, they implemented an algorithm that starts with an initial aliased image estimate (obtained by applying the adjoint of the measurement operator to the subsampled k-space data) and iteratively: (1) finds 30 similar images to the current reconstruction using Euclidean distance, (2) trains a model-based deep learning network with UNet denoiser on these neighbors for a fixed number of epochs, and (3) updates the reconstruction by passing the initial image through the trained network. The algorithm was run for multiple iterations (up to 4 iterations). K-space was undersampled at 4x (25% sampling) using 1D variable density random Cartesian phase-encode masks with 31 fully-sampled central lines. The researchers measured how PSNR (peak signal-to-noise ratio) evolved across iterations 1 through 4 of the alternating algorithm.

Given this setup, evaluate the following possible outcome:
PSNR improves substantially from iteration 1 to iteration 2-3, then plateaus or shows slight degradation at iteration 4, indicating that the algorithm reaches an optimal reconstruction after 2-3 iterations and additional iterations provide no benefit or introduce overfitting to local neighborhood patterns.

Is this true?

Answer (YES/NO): NO